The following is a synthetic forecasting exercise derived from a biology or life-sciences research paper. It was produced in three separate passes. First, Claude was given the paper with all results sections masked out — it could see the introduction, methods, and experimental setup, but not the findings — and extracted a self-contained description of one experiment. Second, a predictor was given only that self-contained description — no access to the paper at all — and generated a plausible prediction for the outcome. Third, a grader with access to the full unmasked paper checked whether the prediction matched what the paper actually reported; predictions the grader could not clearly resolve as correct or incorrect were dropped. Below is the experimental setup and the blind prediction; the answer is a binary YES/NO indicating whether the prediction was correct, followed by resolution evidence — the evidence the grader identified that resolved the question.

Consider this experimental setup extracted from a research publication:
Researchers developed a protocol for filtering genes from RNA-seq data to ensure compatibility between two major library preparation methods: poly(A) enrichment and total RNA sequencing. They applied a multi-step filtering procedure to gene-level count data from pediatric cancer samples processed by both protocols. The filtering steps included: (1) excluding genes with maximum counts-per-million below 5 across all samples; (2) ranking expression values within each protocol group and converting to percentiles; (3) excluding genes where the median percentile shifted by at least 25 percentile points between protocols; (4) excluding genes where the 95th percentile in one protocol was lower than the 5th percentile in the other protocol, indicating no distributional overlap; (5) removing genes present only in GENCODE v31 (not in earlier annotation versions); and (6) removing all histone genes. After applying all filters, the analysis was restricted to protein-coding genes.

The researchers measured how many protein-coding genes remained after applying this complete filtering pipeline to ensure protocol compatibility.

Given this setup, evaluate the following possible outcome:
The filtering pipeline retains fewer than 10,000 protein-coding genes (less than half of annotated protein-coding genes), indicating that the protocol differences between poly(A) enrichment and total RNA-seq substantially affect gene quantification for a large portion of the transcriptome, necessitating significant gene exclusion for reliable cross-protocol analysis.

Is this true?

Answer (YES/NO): NO